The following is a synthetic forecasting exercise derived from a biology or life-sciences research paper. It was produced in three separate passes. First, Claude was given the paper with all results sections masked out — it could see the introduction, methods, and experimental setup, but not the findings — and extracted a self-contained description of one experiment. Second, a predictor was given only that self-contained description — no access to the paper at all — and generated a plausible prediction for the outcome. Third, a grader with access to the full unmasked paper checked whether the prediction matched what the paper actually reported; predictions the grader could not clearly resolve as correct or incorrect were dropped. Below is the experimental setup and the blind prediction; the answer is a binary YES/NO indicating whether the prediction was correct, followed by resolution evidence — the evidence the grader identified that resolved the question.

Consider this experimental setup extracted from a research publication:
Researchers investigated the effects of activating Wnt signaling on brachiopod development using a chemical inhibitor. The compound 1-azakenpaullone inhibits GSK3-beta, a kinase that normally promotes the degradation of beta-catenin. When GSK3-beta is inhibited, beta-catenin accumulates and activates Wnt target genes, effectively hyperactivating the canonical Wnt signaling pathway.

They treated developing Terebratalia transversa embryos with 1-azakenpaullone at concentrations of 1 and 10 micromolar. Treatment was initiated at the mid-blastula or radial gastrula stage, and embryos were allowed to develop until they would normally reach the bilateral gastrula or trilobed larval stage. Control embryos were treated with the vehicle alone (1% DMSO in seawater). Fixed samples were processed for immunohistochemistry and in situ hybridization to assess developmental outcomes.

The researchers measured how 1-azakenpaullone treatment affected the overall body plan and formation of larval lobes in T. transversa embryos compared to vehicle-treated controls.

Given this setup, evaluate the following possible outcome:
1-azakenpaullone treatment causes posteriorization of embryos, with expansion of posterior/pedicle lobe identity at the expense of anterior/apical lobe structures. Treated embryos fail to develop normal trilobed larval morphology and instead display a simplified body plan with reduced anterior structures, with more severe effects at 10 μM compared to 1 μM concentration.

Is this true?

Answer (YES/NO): YES